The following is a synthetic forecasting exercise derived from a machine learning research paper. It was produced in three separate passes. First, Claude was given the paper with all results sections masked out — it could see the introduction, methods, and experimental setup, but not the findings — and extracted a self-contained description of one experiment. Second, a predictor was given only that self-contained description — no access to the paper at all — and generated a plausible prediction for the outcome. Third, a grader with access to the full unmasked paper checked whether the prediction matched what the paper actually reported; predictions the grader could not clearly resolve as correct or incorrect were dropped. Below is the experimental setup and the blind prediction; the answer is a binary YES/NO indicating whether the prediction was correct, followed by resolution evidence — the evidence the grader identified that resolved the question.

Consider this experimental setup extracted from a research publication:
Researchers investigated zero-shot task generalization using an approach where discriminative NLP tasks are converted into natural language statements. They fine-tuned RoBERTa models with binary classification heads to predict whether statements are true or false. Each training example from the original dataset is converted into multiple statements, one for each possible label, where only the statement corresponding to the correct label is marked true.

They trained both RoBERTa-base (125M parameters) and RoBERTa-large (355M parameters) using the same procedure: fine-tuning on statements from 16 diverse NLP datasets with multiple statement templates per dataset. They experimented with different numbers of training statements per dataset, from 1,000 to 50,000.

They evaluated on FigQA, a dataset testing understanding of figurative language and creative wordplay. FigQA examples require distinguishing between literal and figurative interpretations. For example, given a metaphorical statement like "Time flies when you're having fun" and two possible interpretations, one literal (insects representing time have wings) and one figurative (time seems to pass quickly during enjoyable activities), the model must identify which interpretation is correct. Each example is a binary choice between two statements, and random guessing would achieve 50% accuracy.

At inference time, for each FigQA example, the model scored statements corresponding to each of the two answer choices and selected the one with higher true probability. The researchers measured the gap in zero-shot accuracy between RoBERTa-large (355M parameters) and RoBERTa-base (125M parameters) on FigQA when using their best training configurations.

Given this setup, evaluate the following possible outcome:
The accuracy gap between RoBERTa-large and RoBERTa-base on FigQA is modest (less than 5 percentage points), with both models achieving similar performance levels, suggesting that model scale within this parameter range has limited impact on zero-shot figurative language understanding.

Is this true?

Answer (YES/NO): NO